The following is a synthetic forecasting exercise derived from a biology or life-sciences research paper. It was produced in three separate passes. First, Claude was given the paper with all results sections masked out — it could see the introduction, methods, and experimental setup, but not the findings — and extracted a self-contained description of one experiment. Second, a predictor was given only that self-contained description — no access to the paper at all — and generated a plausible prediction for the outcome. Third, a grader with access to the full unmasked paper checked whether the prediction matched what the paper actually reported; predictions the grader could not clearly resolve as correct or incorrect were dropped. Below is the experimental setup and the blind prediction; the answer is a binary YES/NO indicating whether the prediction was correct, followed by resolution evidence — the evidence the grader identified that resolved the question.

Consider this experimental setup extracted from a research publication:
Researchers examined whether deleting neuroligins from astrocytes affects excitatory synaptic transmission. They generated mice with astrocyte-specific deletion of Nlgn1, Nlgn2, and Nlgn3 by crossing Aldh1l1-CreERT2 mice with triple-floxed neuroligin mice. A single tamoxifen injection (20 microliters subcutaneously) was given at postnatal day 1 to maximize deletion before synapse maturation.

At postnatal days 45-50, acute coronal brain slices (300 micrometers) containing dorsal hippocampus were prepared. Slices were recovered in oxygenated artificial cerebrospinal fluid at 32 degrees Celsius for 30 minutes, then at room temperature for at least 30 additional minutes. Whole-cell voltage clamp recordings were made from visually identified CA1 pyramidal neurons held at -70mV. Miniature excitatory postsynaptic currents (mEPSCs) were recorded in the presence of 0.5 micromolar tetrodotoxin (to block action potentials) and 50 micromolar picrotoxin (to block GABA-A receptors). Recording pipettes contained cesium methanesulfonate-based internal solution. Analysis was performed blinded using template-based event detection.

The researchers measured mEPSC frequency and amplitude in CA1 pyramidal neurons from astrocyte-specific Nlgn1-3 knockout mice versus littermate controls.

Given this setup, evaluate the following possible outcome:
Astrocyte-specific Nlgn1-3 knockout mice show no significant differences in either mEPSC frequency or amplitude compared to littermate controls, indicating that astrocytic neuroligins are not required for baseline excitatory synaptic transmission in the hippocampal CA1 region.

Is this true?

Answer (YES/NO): YES